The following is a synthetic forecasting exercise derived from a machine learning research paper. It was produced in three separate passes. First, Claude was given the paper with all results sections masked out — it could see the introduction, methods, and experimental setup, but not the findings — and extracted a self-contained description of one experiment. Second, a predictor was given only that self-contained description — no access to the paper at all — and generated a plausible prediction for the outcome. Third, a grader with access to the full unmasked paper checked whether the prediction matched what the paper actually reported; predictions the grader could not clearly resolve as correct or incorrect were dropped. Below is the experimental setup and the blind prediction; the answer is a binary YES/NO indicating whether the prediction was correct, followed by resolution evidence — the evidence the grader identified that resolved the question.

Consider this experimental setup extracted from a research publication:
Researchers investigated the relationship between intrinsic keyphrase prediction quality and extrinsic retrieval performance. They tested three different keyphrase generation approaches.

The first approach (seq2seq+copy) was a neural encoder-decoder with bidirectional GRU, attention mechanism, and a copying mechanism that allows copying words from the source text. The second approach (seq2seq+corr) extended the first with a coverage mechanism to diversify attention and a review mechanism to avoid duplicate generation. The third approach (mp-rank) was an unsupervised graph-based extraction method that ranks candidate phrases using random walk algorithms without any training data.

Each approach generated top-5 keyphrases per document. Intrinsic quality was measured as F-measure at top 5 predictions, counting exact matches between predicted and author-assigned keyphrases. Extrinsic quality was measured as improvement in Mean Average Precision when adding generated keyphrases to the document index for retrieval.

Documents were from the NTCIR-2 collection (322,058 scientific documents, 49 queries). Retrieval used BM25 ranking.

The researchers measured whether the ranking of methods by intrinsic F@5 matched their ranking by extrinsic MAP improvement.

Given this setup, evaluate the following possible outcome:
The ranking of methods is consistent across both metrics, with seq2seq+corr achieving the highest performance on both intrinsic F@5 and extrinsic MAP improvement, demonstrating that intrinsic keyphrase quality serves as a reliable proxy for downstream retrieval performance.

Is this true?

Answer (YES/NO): NO